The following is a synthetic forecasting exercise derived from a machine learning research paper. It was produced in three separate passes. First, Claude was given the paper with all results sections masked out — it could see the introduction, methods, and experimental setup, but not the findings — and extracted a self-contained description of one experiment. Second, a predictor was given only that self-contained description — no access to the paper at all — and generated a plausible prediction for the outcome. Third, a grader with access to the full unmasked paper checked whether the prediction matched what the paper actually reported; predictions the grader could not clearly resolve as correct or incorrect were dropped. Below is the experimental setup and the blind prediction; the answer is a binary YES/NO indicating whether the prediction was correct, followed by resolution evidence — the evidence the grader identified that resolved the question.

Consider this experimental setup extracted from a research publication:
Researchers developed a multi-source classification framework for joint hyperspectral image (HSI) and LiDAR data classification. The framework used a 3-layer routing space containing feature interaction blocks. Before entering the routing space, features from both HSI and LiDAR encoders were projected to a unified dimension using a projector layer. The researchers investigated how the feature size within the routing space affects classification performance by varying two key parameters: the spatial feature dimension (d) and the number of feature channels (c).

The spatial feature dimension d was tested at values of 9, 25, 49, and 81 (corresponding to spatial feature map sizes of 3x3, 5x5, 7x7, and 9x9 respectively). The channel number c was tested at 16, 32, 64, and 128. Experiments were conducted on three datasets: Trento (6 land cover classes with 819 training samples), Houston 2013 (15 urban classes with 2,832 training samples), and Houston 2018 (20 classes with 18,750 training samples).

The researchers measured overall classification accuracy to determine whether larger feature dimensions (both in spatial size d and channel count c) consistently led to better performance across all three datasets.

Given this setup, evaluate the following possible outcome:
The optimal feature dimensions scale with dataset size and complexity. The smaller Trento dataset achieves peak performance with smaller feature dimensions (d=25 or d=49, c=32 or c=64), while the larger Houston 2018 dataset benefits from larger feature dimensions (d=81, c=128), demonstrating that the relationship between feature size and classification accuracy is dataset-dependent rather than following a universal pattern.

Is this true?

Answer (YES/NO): NO